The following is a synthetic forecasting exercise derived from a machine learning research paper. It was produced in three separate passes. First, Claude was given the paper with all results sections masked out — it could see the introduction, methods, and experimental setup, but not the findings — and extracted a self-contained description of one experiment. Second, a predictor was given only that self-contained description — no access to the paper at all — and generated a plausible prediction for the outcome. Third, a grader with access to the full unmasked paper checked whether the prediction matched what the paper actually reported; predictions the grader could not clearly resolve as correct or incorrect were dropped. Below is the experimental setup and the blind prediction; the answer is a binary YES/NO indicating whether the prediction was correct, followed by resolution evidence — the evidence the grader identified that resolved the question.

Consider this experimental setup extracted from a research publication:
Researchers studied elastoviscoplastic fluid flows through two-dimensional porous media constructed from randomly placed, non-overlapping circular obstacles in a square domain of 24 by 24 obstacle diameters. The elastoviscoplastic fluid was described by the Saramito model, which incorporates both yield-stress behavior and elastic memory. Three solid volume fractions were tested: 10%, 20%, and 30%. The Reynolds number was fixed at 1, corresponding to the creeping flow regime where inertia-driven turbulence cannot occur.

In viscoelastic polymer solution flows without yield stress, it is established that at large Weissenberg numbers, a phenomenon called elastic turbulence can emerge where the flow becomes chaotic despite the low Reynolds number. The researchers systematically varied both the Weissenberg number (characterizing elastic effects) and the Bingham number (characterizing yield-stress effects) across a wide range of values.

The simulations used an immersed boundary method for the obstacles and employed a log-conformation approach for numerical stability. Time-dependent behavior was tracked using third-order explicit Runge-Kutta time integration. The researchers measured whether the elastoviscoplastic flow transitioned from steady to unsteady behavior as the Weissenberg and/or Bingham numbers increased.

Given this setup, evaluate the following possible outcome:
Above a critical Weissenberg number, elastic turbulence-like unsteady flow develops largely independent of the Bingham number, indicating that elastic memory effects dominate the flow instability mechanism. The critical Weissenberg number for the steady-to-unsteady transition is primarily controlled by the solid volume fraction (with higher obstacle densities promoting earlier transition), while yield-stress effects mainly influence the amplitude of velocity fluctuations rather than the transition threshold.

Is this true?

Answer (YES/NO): NO